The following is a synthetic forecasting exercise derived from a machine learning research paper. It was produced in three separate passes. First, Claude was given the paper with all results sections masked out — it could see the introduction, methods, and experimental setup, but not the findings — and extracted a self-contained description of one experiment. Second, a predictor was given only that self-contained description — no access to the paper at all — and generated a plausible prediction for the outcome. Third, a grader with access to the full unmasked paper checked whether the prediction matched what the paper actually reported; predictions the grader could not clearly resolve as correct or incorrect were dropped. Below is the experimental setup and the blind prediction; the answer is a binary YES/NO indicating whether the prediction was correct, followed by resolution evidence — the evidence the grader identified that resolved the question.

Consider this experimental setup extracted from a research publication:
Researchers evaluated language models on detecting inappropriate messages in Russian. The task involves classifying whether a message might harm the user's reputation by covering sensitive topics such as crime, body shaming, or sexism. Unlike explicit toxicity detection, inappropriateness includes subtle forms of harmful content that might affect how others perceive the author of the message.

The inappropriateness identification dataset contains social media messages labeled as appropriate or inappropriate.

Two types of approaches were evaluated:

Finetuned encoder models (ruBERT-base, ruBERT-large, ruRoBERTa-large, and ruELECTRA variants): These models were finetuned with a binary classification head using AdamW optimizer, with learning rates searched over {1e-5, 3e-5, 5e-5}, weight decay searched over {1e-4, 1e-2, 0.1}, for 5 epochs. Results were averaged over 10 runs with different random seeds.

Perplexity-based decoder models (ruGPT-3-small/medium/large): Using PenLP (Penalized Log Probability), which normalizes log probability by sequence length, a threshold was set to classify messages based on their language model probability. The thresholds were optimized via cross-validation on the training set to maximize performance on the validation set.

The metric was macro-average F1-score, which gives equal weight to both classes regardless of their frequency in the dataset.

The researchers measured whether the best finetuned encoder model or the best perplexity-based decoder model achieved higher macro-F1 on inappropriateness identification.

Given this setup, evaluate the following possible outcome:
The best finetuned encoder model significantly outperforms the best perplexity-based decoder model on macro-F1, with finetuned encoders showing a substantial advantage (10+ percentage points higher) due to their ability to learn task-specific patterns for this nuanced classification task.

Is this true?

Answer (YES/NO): NO